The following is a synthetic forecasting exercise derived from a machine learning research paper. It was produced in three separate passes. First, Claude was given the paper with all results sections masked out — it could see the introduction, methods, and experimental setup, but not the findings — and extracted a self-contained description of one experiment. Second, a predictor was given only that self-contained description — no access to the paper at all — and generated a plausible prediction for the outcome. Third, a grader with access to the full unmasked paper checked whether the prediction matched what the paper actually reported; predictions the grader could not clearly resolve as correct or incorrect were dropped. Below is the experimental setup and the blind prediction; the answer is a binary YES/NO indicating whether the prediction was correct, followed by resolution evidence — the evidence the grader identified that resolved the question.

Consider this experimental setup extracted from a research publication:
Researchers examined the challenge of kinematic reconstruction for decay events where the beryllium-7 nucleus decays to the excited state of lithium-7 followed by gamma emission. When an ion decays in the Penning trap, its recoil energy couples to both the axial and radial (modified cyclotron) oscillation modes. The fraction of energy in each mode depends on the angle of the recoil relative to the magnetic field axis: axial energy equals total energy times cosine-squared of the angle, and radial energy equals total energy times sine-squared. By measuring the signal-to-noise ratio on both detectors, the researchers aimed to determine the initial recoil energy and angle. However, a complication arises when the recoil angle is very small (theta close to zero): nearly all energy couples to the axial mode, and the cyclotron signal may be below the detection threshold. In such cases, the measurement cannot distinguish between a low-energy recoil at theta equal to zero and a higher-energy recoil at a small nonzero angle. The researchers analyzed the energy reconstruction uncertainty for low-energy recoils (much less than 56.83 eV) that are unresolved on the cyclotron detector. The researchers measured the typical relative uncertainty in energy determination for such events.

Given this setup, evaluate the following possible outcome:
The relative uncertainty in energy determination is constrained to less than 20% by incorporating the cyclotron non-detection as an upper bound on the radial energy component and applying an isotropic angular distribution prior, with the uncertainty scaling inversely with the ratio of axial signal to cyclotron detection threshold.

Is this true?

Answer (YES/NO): NO